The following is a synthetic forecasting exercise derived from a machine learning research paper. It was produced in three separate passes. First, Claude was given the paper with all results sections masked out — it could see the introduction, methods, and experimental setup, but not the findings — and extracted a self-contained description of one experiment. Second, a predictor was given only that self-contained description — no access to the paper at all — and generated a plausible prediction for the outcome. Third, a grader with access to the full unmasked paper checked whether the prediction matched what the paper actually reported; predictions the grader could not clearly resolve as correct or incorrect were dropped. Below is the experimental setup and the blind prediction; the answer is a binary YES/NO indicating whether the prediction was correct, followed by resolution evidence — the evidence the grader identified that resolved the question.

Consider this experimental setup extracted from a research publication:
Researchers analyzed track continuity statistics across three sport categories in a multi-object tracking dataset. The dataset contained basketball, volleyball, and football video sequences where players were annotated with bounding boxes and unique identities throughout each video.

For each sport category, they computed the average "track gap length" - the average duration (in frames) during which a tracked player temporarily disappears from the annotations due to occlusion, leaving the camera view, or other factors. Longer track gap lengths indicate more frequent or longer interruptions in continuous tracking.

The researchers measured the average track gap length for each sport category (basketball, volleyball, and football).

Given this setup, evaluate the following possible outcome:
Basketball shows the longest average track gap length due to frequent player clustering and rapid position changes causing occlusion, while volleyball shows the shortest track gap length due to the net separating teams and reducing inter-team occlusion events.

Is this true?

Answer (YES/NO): NO